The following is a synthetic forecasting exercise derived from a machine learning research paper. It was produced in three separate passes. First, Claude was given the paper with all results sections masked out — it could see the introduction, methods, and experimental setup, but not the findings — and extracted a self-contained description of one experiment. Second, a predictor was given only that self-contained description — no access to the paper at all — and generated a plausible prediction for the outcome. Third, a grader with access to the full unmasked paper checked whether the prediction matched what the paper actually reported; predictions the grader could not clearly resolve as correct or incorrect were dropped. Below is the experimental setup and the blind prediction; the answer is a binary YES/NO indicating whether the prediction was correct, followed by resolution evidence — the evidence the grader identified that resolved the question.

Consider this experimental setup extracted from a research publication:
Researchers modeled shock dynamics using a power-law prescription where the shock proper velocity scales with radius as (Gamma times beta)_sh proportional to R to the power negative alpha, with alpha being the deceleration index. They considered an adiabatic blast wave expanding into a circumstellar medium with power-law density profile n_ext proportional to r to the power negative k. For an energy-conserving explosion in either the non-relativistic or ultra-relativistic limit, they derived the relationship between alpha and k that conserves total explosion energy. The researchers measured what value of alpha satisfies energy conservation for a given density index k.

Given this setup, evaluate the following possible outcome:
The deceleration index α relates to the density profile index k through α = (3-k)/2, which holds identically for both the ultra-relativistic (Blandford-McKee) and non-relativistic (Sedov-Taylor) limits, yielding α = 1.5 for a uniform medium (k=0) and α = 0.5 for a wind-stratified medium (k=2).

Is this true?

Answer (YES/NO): YES